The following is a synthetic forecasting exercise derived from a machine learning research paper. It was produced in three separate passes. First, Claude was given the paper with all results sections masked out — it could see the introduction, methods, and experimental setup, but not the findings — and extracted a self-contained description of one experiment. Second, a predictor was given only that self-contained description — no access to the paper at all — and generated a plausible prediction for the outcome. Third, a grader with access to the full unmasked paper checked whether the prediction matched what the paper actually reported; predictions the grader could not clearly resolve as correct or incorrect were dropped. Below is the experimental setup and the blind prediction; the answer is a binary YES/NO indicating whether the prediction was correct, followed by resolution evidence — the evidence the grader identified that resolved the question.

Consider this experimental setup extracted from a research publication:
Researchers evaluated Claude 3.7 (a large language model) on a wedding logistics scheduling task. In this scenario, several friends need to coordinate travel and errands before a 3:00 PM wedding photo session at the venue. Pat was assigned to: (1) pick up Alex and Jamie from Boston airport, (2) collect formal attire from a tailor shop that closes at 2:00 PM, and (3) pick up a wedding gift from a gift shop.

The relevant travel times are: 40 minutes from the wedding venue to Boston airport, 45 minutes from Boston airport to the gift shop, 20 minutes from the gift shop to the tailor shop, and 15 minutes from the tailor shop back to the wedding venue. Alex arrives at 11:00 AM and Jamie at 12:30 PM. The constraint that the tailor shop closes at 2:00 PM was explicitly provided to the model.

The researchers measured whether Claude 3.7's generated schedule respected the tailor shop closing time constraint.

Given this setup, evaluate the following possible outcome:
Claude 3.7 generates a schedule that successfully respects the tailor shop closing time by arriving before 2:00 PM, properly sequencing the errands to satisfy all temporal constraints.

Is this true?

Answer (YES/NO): NO